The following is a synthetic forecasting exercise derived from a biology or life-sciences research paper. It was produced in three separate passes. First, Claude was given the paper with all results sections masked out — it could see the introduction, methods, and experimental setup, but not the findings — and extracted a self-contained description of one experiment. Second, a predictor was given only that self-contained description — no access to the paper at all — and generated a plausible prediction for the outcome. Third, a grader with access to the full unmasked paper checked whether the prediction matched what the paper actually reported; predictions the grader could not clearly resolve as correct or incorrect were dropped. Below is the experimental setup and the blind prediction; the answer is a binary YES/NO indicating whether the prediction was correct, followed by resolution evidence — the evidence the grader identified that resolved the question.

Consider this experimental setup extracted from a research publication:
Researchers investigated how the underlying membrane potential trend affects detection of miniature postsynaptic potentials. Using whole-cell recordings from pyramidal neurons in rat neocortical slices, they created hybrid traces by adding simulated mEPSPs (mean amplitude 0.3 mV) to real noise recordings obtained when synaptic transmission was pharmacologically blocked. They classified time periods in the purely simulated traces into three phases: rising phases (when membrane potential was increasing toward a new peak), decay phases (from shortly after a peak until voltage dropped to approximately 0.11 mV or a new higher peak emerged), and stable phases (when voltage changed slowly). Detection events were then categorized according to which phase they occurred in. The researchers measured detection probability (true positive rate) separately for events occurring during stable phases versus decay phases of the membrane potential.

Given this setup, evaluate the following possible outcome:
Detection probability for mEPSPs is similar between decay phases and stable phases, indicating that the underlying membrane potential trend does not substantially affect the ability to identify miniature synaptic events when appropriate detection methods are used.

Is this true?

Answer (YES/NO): NO